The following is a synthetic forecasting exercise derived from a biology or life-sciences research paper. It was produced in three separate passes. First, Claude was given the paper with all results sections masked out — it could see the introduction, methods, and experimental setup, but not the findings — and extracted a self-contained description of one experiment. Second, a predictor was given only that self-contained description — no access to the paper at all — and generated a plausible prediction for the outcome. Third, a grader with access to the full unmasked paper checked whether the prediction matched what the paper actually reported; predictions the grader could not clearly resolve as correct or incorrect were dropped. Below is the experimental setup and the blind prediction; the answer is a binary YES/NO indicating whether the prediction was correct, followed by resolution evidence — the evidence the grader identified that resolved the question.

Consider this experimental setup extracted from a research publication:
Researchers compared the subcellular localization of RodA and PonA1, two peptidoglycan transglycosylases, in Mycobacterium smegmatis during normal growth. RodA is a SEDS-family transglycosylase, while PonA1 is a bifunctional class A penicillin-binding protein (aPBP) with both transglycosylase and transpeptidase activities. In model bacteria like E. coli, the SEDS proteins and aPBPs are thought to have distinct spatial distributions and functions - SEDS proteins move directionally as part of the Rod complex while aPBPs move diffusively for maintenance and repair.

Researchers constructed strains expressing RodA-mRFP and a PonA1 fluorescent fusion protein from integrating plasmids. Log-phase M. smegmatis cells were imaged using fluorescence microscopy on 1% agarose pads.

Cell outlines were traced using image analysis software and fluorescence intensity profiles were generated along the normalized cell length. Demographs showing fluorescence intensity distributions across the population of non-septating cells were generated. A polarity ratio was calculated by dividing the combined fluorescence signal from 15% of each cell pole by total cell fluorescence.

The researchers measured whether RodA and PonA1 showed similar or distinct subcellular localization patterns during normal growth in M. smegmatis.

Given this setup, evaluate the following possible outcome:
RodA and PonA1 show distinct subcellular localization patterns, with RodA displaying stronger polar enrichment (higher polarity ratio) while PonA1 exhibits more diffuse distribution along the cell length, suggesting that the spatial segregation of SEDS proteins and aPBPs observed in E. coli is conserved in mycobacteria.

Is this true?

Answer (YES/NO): NO